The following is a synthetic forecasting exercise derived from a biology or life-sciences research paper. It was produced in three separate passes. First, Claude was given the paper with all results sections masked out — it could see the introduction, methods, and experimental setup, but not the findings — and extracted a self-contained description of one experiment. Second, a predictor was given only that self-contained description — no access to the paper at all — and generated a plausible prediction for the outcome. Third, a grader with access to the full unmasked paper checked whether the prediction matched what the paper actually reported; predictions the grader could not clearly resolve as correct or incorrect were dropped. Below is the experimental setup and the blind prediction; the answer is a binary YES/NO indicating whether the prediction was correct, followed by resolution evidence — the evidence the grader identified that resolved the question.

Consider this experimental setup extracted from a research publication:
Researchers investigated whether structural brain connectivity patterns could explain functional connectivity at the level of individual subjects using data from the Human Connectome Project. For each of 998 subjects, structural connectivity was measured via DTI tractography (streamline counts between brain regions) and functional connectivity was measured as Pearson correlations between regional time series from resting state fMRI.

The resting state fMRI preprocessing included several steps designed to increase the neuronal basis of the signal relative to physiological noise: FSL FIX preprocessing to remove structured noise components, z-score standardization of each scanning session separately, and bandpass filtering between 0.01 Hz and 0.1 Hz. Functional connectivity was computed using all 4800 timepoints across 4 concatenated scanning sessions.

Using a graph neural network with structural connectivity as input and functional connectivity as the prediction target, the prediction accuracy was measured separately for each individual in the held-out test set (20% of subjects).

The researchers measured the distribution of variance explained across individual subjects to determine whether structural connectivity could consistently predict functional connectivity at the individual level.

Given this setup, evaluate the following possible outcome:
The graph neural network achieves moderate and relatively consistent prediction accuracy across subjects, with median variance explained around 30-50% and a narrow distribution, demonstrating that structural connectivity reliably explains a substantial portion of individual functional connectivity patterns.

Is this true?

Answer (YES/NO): NO